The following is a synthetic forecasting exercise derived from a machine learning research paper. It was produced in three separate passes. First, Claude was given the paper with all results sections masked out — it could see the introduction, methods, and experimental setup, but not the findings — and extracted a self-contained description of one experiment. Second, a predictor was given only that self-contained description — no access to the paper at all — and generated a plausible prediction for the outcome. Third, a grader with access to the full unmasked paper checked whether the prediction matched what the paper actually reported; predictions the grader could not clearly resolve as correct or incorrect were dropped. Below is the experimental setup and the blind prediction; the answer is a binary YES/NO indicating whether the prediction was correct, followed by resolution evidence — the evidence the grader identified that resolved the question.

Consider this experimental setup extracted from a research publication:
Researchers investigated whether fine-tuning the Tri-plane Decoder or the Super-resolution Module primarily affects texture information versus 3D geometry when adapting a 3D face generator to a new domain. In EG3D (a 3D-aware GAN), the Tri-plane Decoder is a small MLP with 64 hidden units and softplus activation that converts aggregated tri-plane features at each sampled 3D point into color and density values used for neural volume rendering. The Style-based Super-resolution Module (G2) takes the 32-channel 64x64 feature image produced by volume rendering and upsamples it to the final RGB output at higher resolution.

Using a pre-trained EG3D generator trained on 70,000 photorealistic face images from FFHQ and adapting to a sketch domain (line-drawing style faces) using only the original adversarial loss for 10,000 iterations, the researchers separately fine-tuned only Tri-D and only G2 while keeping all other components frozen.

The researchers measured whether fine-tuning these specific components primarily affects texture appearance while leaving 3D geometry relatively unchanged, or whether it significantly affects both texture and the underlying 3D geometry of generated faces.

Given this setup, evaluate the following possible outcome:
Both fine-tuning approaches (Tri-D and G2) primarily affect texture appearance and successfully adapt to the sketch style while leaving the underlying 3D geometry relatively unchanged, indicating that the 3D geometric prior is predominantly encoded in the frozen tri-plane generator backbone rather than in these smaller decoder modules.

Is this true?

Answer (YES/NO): NO